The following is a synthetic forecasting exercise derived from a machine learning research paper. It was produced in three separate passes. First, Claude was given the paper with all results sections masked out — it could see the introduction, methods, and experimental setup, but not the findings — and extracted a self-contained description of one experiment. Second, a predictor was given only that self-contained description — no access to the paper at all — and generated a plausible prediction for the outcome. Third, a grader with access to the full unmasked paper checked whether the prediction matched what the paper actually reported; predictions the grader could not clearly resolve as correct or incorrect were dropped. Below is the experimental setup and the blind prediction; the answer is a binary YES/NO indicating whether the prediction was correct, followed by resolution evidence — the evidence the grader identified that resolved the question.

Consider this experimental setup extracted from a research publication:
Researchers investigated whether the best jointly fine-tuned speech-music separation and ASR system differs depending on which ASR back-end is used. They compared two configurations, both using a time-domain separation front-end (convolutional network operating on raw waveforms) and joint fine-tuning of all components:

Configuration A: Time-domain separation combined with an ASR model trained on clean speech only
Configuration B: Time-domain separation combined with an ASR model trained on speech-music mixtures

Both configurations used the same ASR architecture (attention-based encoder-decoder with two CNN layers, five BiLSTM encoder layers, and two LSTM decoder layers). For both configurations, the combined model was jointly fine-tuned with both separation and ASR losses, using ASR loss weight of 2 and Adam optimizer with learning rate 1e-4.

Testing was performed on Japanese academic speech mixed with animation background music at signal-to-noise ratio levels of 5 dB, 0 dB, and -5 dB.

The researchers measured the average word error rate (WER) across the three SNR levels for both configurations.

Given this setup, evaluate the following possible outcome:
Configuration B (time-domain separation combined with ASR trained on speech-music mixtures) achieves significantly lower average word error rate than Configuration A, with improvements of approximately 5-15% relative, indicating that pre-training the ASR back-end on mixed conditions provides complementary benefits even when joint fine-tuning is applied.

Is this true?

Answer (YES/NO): NO